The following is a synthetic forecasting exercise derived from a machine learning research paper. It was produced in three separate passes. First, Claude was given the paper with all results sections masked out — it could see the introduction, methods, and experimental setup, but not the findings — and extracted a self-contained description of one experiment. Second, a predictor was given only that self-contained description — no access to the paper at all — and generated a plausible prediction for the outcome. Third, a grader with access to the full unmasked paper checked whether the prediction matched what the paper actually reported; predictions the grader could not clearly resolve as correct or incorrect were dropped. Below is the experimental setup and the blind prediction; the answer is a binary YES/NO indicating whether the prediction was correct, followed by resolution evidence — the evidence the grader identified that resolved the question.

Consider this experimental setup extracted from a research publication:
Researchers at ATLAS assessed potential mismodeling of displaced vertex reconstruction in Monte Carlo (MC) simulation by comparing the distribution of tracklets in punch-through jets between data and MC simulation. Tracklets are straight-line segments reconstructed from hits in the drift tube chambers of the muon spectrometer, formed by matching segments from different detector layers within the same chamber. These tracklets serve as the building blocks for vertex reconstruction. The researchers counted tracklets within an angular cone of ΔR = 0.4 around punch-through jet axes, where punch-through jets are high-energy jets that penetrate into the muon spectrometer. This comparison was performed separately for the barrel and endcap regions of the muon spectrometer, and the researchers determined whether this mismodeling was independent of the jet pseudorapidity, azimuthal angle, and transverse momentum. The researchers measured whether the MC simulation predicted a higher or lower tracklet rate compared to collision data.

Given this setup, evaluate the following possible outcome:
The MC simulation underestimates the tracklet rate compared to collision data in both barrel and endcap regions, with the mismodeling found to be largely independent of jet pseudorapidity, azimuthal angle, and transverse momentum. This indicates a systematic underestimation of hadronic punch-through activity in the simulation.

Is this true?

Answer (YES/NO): NO